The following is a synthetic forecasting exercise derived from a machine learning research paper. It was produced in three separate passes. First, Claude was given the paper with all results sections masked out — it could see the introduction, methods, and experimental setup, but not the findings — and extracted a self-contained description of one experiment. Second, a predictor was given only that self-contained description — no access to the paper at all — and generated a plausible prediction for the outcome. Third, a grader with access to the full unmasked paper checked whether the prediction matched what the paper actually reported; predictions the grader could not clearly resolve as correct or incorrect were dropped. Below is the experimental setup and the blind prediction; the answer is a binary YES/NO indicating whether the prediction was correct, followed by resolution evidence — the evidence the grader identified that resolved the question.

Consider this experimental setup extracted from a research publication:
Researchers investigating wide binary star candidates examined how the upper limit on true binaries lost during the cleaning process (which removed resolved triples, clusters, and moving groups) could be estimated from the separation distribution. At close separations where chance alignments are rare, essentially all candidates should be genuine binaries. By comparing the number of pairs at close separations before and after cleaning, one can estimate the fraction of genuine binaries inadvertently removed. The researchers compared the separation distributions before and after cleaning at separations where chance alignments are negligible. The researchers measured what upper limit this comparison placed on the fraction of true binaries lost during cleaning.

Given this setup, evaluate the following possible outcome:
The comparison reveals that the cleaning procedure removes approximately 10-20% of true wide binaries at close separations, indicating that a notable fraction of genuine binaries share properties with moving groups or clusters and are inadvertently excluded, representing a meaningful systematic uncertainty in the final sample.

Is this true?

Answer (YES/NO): NO